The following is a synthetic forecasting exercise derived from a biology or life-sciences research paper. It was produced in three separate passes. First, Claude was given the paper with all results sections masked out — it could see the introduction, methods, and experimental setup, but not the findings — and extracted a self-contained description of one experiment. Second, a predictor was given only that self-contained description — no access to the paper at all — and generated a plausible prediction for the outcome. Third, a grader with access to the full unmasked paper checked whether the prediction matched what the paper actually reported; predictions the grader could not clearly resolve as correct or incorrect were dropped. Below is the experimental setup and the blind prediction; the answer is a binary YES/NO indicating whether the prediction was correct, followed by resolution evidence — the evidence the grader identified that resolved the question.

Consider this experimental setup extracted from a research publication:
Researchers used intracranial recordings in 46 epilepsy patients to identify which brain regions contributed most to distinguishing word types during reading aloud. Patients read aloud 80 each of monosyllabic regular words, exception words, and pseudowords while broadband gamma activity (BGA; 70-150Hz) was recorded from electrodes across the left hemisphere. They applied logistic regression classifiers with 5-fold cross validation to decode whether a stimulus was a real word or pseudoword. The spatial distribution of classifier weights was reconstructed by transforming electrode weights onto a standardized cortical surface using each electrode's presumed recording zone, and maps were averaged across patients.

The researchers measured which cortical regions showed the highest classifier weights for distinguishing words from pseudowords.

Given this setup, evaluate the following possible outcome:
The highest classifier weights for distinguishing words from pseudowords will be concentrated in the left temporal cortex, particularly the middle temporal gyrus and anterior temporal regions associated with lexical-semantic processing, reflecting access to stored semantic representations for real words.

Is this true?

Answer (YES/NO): NO